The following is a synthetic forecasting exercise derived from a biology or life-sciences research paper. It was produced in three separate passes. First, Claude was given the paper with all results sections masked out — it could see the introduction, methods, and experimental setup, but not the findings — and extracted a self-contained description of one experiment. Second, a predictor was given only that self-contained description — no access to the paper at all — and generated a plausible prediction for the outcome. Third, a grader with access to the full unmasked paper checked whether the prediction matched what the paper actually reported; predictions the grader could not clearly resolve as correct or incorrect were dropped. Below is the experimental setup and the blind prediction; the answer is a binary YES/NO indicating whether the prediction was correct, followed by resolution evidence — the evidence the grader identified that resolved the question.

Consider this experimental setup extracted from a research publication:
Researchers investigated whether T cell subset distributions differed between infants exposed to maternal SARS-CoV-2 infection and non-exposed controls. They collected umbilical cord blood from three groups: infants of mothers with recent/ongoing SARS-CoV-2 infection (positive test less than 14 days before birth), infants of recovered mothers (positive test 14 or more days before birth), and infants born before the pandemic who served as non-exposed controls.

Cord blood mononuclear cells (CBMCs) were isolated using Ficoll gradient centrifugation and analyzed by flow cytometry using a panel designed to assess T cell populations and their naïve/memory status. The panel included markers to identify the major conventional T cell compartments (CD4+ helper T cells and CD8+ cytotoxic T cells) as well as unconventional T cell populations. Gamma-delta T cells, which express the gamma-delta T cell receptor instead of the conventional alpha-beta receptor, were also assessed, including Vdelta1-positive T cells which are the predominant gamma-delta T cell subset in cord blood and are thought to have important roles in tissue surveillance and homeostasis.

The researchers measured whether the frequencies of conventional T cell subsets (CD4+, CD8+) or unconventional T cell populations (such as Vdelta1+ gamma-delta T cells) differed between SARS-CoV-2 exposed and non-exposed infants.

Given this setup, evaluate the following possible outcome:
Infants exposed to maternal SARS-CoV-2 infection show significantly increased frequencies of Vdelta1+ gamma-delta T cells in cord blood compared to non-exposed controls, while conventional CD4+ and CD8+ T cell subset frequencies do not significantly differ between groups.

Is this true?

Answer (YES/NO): NO